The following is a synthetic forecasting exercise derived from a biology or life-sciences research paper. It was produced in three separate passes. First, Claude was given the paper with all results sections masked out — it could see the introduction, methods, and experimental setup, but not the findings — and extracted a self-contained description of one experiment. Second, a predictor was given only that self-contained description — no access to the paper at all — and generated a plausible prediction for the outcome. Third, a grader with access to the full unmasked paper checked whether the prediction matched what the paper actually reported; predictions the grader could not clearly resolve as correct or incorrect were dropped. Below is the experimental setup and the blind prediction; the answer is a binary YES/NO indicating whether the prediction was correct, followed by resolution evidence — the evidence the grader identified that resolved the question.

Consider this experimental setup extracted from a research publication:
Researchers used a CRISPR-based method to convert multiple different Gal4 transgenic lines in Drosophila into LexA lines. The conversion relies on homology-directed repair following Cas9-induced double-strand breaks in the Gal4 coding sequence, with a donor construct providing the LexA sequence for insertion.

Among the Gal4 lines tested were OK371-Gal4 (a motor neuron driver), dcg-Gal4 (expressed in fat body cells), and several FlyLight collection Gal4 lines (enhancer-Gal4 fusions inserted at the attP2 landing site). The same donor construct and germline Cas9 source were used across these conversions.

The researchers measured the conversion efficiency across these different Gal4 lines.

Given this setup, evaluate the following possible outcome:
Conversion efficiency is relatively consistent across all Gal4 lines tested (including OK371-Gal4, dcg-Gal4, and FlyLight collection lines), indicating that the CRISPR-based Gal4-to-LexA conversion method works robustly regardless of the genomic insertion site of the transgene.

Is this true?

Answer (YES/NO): NO